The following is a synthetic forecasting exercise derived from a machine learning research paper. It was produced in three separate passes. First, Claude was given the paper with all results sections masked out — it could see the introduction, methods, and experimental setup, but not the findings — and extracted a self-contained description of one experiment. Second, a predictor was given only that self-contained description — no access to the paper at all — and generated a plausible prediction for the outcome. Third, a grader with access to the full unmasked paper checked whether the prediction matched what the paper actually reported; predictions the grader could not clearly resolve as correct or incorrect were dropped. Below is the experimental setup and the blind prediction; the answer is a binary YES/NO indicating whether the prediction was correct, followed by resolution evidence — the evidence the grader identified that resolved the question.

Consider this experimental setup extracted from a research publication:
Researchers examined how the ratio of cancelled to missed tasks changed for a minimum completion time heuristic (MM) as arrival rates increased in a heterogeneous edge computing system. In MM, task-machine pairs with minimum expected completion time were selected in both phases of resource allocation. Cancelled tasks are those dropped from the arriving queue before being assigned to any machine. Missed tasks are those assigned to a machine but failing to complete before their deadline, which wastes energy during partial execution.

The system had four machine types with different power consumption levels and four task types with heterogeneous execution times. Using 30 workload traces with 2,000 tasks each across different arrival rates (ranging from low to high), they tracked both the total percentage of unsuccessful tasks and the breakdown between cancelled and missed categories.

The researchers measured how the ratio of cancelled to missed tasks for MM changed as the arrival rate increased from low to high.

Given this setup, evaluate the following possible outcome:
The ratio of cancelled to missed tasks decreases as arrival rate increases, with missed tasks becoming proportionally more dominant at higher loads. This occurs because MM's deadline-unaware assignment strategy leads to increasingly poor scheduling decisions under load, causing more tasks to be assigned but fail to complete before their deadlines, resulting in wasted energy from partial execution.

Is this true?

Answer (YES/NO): NO